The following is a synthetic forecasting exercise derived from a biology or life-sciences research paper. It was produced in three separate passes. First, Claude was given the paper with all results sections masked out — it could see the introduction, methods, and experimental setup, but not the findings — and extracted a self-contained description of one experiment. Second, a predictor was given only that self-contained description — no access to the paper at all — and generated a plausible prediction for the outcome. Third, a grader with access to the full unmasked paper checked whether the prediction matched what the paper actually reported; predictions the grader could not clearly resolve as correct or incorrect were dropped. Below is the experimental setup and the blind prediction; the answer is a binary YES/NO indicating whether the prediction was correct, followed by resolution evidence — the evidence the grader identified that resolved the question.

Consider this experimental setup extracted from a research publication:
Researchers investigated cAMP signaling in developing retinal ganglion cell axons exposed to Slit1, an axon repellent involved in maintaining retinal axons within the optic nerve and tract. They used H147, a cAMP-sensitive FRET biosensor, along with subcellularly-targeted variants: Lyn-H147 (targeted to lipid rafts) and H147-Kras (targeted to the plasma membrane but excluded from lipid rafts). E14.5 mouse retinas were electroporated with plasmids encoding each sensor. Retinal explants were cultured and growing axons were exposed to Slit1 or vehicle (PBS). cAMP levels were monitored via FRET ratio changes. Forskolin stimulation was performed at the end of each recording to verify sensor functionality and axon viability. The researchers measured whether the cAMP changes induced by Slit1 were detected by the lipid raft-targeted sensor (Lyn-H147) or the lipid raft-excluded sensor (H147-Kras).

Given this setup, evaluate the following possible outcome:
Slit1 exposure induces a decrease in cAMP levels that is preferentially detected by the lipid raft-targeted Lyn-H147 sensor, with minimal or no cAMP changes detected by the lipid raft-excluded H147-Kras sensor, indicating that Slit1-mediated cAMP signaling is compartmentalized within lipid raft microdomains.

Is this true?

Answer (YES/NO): NO